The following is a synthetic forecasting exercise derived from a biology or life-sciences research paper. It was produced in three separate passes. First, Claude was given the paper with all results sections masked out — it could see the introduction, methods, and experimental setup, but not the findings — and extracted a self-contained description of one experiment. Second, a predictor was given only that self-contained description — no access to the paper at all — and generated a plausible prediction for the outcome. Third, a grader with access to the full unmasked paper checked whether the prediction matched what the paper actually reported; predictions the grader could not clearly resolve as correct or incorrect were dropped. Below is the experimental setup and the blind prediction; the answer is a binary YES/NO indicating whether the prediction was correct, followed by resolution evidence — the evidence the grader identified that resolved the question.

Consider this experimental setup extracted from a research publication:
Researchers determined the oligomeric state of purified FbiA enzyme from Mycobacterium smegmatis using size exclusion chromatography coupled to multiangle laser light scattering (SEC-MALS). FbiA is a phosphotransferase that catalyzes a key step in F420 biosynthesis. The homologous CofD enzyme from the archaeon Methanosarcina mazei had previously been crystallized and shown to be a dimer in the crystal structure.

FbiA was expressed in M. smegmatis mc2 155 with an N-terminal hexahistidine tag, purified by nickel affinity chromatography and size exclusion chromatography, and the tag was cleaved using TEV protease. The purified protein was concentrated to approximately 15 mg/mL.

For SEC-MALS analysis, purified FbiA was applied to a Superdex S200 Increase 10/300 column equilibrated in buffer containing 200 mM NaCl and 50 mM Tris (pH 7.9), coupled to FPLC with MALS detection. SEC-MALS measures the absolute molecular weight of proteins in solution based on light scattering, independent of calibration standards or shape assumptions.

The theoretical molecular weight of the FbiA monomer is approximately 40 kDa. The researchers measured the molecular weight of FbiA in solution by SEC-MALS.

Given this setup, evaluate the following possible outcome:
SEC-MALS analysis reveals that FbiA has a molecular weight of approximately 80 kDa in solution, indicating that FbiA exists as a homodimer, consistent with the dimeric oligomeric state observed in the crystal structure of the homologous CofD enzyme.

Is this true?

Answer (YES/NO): YES